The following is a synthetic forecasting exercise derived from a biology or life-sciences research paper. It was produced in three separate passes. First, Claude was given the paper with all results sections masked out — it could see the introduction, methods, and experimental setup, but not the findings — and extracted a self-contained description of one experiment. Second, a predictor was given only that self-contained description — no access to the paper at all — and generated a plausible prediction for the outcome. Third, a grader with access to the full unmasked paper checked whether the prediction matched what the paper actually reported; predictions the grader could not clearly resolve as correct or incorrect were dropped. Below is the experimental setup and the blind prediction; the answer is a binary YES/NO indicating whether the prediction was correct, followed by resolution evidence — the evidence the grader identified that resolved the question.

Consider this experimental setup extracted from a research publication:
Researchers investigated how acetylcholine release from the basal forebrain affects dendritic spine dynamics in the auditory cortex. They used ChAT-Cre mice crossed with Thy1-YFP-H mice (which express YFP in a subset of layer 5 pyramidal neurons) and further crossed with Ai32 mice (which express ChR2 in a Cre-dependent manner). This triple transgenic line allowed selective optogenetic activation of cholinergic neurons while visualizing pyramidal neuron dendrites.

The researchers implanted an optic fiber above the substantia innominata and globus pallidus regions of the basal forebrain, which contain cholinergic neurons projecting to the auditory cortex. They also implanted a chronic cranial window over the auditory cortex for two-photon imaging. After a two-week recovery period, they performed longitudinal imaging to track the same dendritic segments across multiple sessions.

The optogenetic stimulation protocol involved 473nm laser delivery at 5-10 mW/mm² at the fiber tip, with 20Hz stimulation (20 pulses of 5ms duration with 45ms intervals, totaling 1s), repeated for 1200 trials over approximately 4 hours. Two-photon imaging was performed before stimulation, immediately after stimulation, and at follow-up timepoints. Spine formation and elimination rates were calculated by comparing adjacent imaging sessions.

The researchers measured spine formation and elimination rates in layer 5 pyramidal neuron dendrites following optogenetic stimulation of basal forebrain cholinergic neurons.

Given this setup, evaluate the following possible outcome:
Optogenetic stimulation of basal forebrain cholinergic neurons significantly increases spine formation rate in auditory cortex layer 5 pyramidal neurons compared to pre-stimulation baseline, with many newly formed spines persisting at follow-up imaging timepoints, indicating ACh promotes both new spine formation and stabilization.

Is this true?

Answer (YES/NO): NO